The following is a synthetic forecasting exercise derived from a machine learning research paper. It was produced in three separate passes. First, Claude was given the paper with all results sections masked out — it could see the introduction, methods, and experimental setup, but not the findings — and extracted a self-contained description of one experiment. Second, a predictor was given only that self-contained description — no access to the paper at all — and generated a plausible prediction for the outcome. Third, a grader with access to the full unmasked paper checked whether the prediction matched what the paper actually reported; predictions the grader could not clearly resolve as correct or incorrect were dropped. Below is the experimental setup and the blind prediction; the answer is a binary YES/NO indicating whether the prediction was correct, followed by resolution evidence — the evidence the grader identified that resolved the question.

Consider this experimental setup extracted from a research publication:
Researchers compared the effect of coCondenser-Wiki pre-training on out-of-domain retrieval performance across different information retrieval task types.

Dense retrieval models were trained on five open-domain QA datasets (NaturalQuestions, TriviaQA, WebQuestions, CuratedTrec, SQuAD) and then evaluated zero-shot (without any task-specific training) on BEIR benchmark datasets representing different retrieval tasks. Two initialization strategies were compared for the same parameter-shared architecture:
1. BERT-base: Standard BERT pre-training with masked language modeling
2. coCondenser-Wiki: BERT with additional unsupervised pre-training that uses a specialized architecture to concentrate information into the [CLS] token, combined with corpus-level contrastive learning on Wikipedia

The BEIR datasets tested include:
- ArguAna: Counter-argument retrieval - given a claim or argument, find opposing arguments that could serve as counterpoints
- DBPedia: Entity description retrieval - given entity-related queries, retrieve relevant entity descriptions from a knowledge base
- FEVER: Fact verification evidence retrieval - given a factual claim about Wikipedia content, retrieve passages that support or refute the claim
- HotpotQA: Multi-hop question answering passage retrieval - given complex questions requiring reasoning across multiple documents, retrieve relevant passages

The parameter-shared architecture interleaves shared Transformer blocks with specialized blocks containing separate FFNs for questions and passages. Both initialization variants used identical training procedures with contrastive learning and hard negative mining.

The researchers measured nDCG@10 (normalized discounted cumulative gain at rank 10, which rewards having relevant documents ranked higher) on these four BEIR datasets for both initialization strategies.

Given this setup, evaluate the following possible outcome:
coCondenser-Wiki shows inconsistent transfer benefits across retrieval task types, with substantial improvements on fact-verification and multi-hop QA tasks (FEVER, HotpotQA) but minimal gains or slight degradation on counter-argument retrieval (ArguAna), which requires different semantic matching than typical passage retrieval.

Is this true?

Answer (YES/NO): NO